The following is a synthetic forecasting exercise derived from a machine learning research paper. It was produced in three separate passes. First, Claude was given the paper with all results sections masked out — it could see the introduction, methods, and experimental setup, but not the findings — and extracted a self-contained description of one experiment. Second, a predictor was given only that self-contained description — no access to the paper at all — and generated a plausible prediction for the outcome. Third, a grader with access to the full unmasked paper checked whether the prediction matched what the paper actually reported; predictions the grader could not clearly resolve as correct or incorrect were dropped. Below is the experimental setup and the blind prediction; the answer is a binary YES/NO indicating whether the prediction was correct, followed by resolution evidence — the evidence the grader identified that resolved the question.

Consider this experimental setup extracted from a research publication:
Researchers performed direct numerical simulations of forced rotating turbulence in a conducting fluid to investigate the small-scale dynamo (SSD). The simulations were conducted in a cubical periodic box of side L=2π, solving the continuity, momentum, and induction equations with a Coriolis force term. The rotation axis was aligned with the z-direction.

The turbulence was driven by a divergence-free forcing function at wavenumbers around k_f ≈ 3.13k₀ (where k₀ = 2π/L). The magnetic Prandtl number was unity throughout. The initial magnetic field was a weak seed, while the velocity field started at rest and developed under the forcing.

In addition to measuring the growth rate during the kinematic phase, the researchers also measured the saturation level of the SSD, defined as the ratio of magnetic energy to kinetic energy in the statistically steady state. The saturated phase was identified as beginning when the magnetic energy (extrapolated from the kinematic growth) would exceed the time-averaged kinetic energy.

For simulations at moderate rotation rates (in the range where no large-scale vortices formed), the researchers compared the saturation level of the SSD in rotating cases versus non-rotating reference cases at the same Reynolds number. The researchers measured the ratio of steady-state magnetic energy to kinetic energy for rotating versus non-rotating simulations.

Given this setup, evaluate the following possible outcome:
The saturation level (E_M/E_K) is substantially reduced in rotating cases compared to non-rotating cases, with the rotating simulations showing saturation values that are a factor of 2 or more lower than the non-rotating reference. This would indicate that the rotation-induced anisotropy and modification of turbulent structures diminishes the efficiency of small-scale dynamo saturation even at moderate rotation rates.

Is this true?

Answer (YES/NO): NO